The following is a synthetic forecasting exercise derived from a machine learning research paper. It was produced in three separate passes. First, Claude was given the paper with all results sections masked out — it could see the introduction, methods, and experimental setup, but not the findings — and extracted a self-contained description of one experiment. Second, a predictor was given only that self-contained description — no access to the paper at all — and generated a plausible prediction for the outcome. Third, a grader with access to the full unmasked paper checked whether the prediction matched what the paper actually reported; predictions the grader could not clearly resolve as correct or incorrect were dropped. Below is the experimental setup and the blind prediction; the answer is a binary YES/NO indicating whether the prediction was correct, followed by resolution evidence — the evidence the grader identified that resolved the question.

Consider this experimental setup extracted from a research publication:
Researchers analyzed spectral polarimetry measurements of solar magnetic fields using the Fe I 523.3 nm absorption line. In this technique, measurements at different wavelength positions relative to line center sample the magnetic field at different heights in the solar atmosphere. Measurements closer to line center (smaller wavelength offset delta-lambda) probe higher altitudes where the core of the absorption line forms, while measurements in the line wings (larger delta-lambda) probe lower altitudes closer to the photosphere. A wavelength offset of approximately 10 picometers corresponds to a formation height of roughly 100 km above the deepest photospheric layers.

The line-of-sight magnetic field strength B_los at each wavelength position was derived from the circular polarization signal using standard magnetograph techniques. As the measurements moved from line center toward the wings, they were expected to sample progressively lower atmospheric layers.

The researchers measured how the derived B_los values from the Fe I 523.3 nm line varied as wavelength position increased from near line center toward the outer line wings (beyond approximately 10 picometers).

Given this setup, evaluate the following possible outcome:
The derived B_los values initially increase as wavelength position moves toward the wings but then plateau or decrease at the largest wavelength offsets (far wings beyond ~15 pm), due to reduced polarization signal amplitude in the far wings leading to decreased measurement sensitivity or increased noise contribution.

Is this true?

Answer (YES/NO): NO